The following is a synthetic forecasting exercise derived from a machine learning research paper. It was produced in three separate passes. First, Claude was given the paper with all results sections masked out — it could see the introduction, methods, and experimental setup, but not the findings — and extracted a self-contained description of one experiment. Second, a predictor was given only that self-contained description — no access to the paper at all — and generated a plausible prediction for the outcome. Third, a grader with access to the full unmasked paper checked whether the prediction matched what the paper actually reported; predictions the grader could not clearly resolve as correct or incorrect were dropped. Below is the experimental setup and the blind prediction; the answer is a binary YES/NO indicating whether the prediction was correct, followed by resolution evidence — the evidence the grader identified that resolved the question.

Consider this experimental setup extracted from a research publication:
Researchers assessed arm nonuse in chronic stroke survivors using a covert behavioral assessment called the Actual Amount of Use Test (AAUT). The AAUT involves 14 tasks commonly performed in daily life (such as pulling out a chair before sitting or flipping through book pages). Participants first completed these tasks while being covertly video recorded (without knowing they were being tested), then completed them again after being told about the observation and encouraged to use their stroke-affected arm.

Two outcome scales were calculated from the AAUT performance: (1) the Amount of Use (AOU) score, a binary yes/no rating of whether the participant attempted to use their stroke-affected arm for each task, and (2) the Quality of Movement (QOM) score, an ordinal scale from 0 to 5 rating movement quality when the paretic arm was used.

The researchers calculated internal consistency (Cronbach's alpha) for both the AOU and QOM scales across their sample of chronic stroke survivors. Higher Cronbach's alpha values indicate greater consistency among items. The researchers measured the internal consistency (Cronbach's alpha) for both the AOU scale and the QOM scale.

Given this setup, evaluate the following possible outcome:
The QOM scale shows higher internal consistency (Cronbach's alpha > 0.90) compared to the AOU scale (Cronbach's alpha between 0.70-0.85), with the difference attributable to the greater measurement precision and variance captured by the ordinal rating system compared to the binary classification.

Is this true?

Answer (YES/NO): NO